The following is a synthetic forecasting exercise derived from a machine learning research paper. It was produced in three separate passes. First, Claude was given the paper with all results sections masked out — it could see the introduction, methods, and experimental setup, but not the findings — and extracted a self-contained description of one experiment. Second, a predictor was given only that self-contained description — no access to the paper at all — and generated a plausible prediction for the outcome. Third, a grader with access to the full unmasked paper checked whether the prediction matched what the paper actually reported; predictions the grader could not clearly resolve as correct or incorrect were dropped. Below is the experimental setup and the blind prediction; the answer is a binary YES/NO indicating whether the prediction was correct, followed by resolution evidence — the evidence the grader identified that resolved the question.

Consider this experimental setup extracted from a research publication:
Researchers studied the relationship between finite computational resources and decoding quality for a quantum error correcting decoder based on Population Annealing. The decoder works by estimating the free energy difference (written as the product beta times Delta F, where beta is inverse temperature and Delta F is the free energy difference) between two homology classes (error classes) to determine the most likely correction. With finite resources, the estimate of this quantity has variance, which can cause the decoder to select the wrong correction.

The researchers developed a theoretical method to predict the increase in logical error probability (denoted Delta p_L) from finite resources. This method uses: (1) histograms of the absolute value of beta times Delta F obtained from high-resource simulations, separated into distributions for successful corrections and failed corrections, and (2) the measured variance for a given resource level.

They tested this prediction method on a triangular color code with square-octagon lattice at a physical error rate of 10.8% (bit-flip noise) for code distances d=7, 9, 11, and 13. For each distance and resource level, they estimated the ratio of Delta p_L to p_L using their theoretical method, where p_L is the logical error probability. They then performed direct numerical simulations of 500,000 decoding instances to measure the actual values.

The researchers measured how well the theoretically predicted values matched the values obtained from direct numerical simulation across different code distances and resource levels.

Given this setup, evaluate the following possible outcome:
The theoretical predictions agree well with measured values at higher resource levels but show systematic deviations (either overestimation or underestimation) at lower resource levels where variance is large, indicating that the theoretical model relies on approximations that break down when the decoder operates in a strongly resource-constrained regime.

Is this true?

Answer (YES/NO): NO